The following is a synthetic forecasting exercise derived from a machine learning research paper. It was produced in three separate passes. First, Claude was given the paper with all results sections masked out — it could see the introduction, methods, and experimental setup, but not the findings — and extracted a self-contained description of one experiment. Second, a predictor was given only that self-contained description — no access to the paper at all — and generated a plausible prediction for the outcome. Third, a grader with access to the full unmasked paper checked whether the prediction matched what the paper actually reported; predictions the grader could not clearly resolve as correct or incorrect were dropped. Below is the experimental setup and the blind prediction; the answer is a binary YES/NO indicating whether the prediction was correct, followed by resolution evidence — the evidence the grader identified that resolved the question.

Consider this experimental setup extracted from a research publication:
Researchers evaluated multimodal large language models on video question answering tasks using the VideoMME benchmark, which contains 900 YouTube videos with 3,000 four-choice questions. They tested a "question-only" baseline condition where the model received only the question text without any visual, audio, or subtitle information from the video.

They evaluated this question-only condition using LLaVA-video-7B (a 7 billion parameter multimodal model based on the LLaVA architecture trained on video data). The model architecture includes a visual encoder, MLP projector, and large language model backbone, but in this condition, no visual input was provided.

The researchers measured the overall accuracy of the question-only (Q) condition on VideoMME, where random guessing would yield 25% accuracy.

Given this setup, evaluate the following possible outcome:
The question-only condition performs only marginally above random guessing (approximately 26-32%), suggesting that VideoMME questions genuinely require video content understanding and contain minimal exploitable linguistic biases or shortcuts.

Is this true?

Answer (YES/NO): NO